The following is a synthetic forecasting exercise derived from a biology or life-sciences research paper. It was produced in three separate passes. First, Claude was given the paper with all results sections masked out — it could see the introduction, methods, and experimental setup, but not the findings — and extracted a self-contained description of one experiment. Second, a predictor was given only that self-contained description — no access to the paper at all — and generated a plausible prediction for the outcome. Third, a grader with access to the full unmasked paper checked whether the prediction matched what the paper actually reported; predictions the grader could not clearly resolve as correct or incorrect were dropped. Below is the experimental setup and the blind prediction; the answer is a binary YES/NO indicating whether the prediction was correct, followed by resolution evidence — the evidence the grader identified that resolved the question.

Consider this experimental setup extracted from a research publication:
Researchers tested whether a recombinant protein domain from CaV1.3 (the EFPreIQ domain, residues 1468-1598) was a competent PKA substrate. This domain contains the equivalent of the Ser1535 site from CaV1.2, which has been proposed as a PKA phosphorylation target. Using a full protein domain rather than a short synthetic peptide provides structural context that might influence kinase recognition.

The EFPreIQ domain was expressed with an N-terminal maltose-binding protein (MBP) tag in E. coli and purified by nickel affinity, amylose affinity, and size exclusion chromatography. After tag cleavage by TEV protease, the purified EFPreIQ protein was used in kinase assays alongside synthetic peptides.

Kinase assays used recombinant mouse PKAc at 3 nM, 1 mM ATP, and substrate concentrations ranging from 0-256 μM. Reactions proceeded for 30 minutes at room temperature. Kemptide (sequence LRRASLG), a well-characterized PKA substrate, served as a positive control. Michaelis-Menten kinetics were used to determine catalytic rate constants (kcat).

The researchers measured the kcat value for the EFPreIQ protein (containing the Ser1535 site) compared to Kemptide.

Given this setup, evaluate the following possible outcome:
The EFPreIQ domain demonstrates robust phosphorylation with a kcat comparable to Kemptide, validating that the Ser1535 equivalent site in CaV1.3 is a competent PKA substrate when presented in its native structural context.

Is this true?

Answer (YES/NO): NO